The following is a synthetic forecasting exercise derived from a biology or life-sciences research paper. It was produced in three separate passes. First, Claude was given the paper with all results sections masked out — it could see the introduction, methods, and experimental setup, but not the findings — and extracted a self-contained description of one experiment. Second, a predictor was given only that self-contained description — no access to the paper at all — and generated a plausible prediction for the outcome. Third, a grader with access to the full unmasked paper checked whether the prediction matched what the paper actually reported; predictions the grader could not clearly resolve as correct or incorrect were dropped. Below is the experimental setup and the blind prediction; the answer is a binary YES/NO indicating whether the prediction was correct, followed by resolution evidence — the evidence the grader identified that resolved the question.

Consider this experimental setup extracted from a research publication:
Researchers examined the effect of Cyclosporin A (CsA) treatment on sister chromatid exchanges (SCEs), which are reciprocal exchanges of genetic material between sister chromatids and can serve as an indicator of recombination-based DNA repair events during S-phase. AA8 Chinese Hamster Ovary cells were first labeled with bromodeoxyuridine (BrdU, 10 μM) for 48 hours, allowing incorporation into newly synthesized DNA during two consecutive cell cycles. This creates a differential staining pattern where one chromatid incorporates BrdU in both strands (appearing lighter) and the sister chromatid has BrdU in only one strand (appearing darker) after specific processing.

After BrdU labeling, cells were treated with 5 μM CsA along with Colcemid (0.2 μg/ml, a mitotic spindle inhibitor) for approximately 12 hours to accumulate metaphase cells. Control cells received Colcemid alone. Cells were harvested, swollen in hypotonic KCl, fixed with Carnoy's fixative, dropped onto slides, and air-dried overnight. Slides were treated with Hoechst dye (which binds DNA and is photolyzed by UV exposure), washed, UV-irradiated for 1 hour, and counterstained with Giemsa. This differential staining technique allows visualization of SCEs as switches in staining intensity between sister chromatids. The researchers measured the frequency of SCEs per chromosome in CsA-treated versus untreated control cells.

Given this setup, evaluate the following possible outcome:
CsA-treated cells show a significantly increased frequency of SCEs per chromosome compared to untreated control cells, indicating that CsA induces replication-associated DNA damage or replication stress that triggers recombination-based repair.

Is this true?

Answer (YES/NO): YES